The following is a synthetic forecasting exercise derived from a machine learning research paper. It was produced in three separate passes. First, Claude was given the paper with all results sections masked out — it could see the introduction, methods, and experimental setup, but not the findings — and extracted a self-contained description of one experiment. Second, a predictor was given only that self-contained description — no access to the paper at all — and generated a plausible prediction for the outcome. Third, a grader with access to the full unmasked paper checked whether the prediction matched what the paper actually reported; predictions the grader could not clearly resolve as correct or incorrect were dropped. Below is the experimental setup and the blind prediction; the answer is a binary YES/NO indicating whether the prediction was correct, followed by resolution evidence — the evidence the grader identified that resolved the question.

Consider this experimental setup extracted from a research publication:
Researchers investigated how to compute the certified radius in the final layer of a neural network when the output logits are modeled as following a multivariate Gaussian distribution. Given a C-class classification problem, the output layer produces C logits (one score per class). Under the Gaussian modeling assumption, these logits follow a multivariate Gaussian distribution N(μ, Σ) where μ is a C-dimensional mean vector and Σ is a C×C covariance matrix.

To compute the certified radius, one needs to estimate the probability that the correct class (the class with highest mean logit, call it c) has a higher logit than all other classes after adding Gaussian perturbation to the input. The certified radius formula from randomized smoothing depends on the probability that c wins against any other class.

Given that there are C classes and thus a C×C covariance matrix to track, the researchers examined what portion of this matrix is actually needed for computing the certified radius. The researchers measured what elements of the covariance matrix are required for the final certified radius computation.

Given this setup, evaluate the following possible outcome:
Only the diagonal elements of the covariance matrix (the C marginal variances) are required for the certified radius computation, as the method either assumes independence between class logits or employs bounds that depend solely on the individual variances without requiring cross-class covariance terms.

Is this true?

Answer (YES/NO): NO